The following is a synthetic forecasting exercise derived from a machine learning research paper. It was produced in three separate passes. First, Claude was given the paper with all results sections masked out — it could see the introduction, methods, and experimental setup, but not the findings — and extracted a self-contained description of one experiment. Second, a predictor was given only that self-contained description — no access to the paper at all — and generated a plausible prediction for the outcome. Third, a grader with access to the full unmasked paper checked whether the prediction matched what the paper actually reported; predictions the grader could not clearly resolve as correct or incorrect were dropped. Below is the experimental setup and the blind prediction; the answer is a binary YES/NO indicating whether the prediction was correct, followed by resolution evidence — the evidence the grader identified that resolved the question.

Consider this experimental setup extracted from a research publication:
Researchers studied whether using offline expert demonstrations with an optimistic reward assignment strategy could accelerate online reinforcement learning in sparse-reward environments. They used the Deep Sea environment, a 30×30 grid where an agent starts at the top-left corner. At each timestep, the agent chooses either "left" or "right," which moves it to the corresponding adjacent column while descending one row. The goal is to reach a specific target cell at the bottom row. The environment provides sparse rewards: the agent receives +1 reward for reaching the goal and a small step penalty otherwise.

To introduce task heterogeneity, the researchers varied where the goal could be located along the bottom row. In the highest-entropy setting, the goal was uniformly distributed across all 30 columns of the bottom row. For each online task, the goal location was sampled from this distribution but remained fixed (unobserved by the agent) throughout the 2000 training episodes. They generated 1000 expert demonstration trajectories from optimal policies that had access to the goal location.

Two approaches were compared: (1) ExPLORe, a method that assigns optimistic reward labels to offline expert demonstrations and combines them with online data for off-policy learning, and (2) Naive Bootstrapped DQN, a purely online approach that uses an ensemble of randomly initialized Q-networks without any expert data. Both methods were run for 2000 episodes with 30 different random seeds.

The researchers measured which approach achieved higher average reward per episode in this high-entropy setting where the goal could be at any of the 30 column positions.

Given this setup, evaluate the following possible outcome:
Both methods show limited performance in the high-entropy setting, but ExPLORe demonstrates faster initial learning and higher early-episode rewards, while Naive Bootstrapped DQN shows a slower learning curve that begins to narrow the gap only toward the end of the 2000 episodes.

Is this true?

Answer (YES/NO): NO